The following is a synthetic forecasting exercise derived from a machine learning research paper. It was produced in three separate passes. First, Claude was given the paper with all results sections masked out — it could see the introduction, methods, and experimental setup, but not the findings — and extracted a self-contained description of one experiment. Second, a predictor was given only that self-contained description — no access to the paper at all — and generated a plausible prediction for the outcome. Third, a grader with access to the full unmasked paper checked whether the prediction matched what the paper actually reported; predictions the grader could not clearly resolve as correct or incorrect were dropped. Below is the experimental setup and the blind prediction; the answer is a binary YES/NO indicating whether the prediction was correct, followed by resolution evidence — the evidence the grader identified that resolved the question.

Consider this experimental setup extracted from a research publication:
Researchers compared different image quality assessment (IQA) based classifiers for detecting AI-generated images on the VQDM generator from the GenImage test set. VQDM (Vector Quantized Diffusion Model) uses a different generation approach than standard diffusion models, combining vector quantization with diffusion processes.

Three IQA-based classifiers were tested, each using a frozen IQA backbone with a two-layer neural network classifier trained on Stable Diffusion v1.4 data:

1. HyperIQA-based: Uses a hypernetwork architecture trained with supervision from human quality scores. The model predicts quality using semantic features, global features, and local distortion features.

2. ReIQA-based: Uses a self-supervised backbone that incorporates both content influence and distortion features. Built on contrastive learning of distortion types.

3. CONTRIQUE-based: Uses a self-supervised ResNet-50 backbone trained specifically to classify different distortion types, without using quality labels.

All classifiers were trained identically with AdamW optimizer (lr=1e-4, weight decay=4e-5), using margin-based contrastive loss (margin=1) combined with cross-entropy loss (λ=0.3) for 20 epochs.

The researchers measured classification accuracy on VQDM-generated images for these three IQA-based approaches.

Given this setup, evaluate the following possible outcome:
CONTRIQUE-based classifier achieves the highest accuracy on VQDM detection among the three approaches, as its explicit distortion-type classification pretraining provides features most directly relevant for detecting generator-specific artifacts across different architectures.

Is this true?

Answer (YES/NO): YES